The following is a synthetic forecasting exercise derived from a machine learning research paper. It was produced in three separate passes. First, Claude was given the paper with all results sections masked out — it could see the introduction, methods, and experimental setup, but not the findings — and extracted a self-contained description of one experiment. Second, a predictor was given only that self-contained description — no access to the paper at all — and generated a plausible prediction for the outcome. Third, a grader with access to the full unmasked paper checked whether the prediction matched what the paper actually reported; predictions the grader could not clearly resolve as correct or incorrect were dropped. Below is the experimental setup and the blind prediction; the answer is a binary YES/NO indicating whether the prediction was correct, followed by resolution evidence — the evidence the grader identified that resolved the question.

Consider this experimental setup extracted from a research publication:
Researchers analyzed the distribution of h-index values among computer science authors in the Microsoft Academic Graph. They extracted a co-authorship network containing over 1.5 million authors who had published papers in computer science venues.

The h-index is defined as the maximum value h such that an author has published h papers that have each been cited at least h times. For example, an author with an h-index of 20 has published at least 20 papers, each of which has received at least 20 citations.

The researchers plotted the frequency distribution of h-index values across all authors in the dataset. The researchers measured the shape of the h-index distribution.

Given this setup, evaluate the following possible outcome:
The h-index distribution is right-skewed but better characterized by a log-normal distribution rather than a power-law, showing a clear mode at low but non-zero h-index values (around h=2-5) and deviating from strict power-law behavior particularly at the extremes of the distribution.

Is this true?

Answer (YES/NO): NO